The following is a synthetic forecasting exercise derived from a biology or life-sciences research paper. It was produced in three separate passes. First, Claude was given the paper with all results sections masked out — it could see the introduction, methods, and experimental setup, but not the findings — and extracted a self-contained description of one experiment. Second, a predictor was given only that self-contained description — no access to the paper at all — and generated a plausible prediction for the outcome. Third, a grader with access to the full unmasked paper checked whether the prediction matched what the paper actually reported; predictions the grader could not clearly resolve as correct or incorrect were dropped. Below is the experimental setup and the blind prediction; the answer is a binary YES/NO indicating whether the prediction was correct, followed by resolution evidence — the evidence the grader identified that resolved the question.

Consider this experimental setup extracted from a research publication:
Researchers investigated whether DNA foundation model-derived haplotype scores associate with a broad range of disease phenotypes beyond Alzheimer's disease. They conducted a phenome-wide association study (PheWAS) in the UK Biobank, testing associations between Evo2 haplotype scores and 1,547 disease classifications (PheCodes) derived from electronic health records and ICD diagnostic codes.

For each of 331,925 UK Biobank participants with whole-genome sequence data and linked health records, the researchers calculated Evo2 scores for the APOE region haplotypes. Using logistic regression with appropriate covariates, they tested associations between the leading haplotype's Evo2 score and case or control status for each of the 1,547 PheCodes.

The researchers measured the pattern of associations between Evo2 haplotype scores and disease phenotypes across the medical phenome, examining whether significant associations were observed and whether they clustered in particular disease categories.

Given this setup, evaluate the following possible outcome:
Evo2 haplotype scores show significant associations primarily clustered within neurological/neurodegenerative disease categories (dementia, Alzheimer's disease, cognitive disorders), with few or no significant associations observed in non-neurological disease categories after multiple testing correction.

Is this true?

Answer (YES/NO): NO